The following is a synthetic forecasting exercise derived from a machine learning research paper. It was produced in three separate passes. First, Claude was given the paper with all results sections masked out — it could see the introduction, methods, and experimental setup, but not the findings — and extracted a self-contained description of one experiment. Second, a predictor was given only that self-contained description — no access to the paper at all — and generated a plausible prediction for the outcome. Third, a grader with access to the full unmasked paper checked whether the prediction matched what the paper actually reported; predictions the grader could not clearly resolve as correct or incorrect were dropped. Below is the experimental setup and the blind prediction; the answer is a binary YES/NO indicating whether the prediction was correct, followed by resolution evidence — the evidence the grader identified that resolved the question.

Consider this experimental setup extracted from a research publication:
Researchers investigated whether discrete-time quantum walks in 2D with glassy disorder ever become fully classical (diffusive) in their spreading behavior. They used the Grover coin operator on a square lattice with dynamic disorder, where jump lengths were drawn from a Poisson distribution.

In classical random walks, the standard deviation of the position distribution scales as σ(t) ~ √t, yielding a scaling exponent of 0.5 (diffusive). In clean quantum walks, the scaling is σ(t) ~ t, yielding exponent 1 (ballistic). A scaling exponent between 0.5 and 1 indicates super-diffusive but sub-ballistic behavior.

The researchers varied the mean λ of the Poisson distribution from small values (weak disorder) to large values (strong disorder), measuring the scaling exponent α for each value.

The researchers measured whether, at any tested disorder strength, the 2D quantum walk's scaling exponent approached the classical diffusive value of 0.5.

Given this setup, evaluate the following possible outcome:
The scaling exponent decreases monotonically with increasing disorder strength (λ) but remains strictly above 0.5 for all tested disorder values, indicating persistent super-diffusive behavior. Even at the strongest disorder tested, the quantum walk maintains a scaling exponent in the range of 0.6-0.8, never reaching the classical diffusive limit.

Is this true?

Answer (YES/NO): NO